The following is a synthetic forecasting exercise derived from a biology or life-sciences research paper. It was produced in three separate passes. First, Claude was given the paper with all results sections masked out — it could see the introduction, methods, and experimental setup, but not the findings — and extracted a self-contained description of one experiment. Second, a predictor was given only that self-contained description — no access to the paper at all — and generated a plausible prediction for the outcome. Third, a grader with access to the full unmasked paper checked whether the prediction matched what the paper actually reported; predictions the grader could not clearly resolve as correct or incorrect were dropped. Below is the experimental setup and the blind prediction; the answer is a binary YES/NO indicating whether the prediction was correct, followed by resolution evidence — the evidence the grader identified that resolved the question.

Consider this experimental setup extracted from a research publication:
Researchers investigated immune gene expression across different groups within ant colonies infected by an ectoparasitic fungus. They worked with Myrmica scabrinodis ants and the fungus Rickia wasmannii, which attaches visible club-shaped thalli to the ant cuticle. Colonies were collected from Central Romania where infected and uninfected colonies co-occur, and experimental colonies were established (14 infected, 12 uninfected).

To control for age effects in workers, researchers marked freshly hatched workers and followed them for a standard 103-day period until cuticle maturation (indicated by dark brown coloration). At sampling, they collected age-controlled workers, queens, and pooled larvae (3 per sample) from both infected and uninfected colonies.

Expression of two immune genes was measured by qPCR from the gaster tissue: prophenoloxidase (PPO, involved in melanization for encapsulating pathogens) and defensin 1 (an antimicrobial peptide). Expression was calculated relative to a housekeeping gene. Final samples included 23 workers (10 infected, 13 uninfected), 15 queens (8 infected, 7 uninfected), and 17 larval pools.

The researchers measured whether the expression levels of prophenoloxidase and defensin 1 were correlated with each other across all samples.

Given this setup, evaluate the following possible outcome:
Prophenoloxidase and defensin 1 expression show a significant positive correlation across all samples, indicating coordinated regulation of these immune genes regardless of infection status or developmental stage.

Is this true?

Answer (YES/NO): NO